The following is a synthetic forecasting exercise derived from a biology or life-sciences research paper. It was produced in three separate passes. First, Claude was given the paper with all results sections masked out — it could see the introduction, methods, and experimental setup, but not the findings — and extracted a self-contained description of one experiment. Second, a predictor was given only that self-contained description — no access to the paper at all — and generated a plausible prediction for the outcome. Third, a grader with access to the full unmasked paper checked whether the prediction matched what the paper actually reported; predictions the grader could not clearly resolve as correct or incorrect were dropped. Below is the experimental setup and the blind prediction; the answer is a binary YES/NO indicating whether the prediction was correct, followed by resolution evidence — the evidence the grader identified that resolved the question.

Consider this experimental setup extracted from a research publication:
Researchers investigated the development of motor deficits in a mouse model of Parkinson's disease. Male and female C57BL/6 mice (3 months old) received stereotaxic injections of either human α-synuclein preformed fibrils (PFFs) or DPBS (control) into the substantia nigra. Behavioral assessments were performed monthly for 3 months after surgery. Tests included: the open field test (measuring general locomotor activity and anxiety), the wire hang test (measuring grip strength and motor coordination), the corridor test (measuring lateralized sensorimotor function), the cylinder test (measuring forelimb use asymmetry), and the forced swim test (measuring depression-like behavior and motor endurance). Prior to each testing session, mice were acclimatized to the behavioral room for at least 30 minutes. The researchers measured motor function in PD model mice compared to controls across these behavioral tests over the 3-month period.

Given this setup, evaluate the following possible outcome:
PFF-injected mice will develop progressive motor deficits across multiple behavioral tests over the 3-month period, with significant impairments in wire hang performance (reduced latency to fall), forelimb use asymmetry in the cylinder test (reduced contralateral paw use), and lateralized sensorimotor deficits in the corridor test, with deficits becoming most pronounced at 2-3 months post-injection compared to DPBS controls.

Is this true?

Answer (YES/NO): NO